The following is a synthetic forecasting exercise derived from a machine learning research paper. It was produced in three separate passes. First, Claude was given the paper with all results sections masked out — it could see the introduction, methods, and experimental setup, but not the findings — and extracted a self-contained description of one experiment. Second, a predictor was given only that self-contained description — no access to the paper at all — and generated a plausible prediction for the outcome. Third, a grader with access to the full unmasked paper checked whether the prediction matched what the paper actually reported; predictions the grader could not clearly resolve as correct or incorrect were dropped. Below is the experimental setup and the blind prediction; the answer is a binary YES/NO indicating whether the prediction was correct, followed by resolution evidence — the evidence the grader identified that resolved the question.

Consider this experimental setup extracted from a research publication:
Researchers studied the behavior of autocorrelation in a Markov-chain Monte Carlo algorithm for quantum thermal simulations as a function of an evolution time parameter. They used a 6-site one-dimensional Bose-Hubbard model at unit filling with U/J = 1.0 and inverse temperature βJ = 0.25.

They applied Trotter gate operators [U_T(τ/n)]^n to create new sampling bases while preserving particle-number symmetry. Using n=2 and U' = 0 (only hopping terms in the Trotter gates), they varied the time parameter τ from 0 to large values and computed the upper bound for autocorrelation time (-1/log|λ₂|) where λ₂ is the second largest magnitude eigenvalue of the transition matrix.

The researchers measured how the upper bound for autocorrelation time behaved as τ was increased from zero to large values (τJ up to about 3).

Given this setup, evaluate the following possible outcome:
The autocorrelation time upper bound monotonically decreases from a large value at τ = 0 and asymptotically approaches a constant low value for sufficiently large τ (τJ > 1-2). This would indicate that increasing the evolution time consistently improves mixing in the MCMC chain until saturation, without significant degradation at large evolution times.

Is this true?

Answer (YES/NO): NO